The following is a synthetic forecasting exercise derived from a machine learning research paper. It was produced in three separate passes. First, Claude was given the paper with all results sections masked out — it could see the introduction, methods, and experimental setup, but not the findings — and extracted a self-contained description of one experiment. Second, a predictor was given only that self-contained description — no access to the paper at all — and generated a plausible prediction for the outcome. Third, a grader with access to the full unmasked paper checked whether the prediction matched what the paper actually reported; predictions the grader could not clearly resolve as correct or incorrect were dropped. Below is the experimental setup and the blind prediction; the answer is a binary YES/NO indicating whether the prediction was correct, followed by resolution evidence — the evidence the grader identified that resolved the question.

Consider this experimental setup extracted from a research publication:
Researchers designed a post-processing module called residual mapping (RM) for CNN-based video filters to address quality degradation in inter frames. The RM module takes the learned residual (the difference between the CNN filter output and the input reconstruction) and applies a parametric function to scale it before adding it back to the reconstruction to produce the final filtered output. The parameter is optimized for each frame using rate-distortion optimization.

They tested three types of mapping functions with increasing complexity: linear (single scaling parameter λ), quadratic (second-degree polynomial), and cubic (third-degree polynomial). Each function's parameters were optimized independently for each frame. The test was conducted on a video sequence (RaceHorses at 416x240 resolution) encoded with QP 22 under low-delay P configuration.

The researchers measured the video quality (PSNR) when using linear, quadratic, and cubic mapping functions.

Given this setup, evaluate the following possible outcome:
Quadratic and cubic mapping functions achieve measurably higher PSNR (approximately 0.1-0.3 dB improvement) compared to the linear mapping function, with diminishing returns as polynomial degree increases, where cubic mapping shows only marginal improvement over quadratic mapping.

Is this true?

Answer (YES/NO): NO